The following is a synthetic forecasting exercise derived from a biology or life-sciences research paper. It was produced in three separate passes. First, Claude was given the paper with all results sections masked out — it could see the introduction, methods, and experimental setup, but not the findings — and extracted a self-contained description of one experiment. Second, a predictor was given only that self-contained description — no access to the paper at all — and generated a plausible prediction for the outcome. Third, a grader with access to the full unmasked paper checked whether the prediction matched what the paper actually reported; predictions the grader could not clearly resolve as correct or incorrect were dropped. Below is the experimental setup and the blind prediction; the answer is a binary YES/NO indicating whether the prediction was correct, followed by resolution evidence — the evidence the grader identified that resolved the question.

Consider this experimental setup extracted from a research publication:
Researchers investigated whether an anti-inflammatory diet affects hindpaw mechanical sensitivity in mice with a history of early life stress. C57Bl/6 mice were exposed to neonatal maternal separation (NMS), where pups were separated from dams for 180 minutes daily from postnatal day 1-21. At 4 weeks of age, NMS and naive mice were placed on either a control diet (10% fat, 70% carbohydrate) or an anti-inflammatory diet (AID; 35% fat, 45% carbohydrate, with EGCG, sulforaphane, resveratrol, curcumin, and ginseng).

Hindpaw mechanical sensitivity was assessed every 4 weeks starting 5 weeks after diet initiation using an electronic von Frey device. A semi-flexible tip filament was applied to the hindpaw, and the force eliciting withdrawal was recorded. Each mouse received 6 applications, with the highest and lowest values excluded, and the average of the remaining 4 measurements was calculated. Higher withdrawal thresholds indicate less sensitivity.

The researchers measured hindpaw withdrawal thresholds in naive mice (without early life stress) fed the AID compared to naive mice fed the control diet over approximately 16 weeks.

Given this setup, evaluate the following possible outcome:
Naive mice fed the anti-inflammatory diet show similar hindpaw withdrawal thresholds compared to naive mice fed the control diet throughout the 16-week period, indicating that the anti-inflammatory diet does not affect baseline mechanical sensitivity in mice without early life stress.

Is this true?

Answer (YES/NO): YES